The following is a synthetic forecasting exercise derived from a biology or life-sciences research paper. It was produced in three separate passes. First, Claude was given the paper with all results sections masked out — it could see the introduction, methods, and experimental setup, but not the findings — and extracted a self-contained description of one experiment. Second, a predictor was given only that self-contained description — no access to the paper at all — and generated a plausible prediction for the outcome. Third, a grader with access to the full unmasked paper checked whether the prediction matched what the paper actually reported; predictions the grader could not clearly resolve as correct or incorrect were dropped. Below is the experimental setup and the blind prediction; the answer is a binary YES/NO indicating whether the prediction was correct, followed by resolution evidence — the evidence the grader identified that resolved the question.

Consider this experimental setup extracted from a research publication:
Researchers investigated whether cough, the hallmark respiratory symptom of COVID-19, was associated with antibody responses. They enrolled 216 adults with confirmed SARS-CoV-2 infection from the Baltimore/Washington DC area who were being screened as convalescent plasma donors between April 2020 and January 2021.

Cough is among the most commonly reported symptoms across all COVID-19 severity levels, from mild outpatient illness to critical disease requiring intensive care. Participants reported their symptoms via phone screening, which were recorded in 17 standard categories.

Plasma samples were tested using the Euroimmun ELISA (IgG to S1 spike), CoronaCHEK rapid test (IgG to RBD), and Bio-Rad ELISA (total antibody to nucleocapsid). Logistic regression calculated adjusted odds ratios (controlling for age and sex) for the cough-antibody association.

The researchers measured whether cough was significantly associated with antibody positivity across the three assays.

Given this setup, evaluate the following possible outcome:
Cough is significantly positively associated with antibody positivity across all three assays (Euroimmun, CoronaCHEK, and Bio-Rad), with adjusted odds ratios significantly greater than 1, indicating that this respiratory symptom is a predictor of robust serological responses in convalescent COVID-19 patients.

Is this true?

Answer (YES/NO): NO